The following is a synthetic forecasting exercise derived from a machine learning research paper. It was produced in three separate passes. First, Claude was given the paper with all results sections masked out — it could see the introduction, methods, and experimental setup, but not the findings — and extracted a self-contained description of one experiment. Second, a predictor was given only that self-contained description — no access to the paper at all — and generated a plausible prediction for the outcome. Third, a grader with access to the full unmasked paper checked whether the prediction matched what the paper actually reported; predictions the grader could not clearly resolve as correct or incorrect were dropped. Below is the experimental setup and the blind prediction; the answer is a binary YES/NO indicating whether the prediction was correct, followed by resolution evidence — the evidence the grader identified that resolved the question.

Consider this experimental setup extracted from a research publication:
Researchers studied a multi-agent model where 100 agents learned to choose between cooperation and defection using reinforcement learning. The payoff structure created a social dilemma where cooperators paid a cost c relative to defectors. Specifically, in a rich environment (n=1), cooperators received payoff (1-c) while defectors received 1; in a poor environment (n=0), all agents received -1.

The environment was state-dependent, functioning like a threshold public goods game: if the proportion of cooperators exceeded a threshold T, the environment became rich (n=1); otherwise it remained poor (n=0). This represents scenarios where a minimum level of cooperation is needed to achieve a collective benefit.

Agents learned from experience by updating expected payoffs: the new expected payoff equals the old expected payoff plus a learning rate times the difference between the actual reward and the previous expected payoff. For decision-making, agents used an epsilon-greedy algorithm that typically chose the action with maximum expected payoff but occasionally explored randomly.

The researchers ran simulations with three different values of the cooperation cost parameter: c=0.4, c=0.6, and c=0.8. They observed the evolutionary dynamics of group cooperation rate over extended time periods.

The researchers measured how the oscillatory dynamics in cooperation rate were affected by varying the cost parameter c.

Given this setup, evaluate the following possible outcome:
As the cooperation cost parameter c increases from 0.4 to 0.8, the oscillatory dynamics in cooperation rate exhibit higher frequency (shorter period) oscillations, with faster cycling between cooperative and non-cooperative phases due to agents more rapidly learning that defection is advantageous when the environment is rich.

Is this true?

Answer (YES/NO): NO